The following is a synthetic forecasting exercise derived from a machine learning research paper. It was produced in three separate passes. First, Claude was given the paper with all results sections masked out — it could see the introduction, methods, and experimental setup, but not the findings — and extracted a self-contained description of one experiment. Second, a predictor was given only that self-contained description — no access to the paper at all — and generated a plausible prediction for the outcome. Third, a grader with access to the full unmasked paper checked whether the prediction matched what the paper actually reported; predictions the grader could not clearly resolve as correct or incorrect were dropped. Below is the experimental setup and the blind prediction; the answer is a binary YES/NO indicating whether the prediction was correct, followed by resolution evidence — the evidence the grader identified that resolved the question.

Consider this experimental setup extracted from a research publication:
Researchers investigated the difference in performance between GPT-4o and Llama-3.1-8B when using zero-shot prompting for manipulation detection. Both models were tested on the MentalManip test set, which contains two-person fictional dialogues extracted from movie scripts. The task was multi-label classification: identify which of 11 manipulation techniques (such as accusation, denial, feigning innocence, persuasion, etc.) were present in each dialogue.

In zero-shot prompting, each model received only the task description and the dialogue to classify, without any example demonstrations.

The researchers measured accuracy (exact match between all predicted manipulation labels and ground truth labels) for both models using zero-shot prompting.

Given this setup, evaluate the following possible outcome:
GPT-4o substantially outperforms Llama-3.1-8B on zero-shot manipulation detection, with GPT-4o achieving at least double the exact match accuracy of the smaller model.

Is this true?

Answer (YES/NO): YES